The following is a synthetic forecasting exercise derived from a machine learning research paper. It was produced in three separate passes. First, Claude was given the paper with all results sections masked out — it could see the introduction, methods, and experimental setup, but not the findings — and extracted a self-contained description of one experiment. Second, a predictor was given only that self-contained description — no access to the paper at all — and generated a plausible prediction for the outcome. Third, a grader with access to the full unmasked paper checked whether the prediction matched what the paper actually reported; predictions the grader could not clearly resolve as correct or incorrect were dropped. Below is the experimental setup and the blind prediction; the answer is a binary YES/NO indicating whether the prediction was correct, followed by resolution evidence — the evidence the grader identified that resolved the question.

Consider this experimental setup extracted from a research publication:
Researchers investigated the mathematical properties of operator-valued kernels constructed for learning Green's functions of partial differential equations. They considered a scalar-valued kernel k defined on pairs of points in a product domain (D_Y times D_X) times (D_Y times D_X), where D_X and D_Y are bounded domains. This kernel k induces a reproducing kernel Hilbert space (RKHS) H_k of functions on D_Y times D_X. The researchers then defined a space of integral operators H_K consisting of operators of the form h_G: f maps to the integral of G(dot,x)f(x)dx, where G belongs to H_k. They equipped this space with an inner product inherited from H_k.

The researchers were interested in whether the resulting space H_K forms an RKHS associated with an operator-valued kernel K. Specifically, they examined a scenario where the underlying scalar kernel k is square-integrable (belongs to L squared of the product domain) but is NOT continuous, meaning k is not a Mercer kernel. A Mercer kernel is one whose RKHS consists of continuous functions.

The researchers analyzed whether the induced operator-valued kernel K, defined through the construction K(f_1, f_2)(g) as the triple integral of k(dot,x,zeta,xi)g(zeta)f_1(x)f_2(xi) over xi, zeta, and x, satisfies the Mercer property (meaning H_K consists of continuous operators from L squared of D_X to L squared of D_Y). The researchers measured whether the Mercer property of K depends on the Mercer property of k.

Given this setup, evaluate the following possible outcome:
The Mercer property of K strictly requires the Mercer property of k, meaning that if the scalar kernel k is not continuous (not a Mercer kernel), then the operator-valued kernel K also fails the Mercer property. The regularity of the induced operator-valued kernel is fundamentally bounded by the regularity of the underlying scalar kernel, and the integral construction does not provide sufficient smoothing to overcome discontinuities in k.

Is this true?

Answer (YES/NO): NO